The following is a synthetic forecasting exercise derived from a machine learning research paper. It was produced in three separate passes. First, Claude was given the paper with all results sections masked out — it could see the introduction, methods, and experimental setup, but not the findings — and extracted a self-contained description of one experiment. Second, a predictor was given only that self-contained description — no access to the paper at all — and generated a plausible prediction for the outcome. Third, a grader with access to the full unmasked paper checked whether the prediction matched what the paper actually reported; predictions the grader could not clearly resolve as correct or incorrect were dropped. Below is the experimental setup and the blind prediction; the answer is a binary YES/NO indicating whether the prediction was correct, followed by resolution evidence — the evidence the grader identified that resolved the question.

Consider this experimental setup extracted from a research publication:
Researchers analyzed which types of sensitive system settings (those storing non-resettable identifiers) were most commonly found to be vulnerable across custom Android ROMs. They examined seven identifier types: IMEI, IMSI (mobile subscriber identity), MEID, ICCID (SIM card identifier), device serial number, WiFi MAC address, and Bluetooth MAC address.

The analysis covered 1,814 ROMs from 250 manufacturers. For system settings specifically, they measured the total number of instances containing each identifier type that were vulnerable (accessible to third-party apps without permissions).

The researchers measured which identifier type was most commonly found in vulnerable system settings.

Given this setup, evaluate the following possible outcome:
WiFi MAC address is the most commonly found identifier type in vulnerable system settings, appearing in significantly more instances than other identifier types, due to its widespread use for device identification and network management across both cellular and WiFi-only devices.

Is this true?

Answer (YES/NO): NO